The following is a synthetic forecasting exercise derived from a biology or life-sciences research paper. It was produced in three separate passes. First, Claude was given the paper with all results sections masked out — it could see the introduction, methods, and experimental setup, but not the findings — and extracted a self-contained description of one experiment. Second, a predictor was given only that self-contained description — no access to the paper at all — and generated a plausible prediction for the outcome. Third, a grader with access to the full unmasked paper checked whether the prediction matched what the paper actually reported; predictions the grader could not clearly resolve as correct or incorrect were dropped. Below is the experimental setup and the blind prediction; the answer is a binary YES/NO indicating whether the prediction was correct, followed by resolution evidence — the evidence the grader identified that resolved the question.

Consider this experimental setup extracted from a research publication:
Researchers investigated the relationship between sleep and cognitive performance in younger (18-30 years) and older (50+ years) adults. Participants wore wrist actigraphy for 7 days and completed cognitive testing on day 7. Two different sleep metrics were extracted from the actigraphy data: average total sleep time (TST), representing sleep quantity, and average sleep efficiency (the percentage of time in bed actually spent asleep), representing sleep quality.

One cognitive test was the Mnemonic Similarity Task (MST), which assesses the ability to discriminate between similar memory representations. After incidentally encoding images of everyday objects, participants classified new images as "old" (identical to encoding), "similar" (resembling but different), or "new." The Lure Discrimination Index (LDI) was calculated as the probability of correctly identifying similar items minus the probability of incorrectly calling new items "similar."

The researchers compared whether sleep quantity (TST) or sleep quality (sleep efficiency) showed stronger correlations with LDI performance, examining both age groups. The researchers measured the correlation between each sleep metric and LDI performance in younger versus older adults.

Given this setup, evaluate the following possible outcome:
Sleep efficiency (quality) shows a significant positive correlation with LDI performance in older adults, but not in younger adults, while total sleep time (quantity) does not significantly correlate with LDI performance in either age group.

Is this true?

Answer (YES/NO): NO